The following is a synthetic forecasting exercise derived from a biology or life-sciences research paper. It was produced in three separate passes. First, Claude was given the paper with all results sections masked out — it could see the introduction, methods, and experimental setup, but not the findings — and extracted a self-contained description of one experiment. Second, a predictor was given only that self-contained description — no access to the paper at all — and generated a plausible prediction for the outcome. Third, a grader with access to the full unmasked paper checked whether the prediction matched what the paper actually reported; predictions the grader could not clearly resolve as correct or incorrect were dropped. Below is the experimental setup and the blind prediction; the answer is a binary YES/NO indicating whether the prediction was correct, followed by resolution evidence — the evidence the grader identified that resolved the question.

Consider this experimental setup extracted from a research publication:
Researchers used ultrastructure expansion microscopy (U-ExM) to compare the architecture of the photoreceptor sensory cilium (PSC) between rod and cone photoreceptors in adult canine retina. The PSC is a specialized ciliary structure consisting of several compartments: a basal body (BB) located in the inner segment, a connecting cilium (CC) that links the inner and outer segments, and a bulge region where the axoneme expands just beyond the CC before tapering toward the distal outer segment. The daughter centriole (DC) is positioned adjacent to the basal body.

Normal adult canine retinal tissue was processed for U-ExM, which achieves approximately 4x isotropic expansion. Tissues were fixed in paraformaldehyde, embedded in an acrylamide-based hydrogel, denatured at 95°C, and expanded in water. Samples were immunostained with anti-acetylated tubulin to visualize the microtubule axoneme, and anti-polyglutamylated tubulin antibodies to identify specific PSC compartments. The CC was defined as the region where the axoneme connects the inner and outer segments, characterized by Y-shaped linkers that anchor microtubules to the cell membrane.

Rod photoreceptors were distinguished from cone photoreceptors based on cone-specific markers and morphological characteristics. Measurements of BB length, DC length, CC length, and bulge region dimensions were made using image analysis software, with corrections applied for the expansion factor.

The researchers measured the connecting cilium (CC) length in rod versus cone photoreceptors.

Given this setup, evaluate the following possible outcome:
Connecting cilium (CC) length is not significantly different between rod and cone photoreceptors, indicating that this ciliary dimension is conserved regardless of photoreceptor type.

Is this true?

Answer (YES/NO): NO